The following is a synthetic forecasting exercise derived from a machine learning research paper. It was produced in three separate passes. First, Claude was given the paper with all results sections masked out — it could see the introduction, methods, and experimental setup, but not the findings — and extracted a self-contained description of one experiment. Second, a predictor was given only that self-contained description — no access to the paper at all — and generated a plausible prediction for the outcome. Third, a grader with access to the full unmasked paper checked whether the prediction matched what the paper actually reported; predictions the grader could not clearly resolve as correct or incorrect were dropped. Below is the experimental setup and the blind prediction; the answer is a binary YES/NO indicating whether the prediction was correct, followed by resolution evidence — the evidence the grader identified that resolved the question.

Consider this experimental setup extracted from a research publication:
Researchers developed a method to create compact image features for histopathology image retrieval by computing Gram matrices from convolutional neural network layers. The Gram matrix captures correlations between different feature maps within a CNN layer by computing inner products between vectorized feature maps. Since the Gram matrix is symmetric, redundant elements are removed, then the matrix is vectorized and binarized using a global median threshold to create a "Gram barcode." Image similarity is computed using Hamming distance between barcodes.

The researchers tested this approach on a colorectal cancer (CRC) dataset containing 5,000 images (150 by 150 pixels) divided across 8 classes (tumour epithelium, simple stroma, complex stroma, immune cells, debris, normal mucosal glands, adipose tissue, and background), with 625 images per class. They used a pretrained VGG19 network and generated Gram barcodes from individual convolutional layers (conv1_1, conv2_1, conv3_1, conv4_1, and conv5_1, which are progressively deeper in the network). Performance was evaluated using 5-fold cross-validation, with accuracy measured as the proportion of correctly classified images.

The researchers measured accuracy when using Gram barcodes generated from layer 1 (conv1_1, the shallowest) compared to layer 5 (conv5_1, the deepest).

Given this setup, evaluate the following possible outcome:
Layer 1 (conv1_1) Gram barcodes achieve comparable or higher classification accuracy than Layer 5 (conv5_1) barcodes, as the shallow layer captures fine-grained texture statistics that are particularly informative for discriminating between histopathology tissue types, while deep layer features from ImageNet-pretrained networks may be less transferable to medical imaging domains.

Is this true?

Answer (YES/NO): NO